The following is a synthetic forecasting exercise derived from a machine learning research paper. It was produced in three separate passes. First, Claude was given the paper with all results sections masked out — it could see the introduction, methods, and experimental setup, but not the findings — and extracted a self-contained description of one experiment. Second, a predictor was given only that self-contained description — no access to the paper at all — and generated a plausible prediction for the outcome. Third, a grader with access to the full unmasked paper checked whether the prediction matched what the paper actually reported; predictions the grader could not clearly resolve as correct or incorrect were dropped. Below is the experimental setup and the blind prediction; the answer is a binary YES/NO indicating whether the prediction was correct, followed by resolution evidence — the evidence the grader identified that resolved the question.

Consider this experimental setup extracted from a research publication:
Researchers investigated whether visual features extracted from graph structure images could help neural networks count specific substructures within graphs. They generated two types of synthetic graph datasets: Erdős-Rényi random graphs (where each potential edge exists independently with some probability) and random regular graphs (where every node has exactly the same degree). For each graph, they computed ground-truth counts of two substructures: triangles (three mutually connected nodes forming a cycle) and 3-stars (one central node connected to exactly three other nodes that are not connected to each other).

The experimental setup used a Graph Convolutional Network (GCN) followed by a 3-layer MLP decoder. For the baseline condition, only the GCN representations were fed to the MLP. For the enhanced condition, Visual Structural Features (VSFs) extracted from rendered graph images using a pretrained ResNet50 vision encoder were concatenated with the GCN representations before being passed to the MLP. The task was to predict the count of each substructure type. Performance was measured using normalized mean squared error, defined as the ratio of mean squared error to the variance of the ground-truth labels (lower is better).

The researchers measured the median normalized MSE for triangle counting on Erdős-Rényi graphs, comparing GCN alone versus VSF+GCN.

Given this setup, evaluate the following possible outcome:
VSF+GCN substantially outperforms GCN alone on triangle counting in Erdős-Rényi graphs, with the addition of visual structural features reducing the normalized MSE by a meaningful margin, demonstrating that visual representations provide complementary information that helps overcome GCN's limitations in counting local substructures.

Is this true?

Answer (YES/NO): YES